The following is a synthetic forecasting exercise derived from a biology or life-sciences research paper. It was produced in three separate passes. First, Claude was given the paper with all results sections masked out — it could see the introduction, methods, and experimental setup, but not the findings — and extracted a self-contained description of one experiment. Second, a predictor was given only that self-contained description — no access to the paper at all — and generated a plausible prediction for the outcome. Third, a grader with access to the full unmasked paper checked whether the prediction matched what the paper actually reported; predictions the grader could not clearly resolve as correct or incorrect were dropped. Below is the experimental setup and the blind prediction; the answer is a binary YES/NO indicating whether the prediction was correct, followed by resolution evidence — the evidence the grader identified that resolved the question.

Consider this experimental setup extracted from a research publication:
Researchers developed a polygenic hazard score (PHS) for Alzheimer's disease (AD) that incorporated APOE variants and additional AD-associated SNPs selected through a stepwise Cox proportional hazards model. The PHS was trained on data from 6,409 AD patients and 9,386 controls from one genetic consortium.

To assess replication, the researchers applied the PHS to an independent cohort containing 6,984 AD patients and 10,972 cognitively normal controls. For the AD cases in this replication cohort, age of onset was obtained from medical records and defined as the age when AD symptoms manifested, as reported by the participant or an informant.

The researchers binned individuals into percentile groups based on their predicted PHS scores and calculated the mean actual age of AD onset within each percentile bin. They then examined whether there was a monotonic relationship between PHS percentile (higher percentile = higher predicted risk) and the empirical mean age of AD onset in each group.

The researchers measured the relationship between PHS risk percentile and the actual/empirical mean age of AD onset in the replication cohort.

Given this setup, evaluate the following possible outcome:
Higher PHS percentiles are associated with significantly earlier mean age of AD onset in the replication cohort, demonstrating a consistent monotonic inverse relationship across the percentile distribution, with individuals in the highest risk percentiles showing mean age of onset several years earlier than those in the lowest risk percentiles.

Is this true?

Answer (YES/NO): YES